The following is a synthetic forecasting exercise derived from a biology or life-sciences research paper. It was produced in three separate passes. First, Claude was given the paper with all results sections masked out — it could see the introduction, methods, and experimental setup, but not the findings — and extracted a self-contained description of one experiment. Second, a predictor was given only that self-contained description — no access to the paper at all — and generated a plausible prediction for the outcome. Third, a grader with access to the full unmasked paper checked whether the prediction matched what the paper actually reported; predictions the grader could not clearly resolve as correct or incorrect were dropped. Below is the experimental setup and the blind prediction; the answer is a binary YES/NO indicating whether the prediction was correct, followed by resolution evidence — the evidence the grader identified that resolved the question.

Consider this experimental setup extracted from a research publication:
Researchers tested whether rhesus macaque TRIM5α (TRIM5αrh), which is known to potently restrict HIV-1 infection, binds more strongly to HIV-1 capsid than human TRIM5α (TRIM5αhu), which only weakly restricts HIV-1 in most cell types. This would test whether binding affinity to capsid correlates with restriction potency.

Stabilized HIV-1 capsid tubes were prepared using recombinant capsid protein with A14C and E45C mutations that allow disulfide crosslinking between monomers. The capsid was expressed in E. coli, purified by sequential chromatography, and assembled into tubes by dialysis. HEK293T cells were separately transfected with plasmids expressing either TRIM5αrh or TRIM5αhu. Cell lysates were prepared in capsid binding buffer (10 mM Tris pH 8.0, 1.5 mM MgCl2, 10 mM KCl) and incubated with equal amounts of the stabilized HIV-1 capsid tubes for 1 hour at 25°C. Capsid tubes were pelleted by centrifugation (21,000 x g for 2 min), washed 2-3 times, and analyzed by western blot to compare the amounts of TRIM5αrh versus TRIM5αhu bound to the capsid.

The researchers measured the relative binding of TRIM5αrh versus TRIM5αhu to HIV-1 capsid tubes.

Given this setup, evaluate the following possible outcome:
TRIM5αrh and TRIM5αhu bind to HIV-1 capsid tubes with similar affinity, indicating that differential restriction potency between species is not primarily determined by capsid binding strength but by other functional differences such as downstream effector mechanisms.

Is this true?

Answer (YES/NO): NO